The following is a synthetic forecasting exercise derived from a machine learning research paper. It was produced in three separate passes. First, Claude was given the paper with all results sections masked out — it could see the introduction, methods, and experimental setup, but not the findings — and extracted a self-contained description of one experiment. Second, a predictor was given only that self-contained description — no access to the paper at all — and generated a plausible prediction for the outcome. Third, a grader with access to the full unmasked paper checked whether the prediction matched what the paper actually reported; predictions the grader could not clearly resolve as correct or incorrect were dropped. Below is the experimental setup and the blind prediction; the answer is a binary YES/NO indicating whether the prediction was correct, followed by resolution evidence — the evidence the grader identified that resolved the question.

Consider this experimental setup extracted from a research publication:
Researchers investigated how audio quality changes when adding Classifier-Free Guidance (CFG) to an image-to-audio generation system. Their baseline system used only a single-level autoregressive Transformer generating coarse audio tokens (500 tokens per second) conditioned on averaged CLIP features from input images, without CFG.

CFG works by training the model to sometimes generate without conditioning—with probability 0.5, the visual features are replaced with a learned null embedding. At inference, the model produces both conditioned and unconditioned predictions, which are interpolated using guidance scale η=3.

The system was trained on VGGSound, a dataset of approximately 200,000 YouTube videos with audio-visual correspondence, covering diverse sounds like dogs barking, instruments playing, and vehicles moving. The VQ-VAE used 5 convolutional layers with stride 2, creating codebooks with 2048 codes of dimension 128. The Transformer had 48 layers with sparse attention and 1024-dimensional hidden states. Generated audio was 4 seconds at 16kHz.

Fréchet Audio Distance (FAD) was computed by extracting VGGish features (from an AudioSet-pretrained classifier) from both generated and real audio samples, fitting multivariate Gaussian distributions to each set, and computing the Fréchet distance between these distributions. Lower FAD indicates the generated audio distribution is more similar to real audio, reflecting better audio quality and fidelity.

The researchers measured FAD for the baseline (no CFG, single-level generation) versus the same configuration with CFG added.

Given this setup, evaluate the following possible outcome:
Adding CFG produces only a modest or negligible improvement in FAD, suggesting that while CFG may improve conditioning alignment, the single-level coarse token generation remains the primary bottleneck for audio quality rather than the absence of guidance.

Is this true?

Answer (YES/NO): NO